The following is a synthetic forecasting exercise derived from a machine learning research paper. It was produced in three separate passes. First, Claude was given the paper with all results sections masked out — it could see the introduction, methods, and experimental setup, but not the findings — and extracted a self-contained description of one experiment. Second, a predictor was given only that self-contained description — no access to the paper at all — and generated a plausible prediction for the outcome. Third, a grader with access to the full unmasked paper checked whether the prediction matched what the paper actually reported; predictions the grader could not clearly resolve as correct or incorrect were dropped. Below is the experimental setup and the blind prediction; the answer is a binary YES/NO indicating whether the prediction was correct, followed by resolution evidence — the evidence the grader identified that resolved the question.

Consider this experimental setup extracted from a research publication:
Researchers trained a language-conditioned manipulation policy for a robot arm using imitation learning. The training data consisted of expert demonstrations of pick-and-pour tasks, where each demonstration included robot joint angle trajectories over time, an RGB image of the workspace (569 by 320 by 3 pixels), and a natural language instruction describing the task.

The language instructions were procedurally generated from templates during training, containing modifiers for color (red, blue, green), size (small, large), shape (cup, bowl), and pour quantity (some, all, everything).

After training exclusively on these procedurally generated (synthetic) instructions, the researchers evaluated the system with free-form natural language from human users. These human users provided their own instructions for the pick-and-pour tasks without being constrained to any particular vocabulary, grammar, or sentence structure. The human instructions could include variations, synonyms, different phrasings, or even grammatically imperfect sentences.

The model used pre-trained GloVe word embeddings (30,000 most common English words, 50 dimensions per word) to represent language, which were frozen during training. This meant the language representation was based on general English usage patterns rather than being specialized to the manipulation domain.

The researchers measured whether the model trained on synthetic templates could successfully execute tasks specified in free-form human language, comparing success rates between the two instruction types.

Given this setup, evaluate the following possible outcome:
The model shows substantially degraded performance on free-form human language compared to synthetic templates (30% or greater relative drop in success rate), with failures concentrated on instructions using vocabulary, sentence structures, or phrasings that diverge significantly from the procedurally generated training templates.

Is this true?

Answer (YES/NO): NO